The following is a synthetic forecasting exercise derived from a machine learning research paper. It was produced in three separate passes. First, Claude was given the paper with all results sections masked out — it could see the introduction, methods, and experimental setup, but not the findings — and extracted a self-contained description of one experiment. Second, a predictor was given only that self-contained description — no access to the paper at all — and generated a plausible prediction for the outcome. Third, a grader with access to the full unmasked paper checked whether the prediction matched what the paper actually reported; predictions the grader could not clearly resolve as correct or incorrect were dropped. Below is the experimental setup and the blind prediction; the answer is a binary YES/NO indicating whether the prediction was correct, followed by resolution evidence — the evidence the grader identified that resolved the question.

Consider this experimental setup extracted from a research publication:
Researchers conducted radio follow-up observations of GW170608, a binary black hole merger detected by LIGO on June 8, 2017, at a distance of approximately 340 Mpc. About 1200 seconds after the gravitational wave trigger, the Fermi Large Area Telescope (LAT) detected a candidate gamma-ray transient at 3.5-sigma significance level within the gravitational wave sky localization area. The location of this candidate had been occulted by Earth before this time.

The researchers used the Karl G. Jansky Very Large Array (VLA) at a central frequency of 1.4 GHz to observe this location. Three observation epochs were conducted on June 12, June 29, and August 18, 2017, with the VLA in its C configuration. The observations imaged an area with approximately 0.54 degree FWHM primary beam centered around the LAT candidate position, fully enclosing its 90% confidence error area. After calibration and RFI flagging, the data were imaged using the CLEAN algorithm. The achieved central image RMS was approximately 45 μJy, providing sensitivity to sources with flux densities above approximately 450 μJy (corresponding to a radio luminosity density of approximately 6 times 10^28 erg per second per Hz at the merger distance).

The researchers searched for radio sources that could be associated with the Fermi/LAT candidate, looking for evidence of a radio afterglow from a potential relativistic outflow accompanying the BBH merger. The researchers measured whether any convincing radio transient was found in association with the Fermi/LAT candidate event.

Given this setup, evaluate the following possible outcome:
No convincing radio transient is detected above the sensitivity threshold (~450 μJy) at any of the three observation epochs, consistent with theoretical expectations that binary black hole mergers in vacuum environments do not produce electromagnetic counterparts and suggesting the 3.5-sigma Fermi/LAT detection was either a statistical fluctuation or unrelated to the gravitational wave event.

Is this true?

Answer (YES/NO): NO